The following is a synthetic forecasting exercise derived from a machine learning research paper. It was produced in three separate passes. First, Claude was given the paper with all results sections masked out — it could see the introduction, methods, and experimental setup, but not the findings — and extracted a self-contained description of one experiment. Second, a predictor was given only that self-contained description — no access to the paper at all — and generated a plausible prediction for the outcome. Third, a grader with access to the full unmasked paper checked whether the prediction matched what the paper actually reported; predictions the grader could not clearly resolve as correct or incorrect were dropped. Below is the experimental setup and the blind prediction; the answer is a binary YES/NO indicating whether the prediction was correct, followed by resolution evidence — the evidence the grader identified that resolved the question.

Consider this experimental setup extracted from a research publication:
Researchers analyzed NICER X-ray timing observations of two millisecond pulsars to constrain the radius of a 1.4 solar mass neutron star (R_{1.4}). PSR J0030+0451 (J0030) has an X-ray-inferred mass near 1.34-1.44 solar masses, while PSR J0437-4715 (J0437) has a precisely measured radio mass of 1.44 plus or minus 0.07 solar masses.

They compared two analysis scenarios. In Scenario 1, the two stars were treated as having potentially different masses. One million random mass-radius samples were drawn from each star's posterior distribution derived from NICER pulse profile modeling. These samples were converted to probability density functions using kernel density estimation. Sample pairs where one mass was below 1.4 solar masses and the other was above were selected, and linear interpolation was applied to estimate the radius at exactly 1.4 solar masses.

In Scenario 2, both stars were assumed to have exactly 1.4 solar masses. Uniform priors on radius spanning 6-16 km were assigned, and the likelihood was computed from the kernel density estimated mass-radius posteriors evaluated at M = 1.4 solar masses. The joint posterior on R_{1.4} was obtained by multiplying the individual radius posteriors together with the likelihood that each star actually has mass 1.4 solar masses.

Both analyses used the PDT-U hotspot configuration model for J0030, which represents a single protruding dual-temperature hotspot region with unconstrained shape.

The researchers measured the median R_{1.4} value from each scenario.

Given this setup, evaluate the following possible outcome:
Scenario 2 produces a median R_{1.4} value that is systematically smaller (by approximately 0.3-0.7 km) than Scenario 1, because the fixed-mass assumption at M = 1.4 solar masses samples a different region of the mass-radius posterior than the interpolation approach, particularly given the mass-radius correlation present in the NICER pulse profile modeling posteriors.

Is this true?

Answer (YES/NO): NO